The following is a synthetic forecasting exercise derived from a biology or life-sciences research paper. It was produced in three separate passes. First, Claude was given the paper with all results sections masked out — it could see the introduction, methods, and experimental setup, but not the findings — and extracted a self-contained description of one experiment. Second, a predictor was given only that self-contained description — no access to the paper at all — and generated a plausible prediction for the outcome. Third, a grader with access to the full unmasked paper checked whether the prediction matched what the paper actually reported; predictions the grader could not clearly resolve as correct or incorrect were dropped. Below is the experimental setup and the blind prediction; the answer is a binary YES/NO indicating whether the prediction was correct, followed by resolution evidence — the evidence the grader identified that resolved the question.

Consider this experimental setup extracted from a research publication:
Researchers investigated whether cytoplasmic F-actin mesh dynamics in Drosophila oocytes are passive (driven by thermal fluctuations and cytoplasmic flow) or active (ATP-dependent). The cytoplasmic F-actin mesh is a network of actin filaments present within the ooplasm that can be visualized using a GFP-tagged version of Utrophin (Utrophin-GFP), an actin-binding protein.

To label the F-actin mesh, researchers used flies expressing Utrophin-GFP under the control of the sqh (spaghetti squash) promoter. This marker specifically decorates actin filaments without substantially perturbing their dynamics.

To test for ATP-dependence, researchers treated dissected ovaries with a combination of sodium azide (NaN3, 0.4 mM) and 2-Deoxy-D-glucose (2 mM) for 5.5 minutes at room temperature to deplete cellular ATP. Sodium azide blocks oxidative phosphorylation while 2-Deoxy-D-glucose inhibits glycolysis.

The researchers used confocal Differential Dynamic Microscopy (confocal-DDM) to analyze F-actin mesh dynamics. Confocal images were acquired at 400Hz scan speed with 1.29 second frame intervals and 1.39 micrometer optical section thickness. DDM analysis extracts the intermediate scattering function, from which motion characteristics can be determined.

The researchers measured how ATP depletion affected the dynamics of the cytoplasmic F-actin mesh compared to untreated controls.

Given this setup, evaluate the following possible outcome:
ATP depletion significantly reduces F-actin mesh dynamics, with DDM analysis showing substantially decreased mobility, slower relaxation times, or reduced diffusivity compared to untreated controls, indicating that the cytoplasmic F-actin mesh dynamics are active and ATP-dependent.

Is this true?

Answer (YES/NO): YES